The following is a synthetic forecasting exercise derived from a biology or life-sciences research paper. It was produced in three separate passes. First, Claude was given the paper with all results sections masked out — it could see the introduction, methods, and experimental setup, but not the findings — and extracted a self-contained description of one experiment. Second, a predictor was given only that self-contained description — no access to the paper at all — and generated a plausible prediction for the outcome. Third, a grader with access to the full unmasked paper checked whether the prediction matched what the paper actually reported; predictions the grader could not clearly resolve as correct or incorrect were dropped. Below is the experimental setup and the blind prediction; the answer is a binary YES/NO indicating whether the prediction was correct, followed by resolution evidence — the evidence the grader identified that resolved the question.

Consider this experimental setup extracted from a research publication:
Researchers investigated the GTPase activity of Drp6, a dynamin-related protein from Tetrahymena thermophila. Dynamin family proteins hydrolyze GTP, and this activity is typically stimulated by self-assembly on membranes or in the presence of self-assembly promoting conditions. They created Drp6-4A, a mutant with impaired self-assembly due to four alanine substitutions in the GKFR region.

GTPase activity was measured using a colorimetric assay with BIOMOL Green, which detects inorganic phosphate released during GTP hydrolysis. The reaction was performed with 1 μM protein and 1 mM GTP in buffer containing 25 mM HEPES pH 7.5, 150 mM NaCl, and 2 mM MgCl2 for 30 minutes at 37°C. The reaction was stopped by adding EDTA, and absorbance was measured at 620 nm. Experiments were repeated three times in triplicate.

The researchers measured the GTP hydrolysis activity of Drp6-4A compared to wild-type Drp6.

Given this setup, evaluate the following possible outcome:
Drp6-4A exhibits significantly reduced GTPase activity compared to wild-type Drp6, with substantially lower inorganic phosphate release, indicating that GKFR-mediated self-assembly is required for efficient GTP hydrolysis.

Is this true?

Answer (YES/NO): YES